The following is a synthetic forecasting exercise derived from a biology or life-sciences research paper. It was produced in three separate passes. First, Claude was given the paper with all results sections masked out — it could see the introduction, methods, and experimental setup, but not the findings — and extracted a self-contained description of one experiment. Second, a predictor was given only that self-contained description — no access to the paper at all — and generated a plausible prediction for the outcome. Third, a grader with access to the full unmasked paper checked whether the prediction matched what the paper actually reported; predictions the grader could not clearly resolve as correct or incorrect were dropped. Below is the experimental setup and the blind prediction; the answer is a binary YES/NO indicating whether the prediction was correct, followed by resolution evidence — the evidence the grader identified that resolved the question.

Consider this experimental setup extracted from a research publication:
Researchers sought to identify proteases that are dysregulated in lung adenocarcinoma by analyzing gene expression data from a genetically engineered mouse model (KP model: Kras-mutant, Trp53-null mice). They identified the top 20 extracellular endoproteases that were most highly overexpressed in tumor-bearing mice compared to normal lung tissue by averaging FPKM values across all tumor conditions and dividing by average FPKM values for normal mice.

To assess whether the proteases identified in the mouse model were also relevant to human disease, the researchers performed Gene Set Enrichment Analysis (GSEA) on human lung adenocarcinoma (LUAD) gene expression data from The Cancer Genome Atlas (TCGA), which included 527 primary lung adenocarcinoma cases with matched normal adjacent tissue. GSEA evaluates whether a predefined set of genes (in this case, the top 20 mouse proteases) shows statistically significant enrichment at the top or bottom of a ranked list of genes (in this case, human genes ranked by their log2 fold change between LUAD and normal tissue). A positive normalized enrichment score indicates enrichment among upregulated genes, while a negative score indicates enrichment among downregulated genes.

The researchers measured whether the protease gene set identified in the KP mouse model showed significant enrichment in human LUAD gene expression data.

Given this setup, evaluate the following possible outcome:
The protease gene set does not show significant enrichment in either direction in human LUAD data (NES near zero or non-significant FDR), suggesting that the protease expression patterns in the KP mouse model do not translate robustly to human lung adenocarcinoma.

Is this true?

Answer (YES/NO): NO